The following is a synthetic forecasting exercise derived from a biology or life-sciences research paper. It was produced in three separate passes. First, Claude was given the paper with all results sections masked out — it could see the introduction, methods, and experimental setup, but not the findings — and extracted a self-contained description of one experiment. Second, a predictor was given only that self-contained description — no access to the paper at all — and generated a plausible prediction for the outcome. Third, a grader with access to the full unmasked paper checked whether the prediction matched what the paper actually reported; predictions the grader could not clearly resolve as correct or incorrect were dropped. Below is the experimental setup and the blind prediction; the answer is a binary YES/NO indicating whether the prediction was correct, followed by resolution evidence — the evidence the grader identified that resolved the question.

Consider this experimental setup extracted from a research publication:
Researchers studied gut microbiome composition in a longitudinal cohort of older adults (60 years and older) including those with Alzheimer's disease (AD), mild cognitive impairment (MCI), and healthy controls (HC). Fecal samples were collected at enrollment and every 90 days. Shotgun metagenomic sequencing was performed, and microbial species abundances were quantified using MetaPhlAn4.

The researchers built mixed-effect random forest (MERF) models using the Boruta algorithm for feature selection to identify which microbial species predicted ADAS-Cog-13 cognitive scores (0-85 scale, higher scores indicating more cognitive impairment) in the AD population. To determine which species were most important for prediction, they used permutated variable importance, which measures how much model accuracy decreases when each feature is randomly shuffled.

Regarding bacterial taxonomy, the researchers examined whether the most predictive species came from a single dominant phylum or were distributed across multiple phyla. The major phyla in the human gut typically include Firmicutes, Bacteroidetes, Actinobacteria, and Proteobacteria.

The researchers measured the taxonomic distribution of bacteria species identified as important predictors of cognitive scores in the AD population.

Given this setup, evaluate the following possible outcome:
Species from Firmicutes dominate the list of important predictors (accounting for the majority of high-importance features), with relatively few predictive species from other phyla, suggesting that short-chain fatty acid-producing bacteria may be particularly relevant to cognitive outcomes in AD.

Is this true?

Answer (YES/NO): NO